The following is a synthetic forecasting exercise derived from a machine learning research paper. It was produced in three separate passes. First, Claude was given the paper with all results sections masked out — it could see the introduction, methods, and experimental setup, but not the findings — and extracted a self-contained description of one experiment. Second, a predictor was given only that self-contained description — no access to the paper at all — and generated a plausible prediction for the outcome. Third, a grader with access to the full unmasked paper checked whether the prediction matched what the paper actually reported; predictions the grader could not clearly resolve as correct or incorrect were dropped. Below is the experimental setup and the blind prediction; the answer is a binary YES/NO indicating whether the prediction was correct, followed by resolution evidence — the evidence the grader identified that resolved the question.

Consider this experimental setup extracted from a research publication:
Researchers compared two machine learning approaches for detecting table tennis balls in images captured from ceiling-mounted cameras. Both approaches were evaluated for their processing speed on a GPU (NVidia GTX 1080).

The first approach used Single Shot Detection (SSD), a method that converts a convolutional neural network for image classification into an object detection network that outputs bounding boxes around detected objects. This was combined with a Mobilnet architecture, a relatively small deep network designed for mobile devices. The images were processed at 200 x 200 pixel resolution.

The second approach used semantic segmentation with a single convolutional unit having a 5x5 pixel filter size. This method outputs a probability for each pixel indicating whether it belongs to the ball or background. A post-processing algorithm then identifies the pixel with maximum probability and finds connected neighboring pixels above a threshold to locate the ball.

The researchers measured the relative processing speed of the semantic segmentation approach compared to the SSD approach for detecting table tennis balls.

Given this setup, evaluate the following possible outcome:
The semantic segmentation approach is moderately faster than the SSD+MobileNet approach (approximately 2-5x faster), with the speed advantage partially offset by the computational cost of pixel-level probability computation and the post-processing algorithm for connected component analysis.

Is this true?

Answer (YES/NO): NO